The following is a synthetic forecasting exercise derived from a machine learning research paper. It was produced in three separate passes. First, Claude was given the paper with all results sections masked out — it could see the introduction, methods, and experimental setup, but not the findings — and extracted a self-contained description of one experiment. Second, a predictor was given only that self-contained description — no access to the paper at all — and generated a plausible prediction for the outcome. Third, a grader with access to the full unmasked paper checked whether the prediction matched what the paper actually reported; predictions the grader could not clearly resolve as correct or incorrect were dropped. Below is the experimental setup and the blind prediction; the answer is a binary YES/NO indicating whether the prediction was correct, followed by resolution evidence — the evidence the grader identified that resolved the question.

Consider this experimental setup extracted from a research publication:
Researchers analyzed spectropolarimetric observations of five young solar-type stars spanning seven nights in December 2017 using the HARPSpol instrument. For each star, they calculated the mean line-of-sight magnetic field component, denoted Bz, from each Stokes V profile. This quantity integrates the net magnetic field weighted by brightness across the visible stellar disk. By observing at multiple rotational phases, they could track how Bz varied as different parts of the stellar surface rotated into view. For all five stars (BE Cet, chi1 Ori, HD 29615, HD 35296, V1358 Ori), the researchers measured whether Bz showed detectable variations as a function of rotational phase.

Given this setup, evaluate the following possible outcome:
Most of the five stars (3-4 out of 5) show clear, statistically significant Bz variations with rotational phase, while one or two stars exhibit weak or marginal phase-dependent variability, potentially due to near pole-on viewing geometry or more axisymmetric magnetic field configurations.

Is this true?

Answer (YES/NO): NO